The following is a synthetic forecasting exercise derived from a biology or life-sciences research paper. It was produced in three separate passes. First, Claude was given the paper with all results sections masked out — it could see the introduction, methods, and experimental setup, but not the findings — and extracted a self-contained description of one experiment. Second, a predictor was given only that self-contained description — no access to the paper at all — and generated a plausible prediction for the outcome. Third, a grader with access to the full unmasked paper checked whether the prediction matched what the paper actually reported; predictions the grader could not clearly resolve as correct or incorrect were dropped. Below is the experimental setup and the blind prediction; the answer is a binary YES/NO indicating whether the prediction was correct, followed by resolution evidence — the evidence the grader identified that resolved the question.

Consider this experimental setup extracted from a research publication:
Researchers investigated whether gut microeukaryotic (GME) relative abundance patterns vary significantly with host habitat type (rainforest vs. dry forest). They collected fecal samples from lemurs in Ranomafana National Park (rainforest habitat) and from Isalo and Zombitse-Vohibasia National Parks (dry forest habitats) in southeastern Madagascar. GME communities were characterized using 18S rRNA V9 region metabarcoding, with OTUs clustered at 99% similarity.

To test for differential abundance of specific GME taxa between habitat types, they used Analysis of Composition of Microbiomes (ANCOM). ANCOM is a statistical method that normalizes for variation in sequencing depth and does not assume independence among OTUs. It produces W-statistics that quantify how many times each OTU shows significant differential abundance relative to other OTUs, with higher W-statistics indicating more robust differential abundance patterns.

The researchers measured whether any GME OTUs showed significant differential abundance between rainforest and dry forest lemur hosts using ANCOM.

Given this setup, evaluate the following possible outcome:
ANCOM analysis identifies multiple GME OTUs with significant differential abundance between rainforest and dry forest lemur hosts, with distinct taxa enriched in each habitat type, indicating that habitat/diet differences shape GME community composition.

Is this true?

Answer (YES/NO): NO